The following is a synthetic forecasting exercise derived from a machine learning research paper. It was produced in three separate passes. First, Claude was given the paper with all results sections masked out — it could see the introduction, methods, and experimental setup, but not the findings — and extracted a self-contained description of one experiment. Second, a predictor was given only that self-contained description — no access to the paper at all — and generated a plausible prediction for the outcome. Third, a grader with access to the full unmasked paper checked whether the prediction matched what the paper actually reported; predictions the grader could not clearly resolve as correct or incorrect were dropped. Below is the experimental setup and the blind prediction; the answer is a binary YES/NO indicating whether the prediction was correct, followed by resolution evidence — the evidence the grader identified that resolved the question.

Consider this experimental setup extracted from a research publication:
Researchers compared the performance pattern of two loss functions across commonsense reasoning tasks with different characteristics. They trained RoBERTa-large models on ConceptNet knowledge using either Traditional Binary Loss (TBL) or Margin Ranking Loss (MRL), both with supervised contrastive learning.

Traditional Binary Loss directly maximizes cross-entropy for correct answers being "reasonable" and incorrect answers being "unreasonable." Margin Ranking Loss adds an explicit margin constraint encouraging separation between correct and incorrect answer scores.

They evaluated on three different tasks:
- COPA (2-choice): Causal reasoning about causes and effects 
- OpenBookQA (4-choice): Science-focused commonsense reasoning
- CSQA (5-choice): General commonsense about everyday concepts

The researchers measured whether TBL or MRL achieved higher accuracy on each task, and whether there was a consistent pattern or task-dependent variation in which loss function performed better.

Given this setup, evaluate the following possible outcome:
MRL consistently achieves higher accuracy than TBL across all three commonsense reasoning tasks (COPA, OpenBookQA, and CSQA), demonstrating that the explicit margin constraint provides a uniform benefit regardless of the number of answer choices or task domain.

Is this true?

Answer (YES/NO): NO